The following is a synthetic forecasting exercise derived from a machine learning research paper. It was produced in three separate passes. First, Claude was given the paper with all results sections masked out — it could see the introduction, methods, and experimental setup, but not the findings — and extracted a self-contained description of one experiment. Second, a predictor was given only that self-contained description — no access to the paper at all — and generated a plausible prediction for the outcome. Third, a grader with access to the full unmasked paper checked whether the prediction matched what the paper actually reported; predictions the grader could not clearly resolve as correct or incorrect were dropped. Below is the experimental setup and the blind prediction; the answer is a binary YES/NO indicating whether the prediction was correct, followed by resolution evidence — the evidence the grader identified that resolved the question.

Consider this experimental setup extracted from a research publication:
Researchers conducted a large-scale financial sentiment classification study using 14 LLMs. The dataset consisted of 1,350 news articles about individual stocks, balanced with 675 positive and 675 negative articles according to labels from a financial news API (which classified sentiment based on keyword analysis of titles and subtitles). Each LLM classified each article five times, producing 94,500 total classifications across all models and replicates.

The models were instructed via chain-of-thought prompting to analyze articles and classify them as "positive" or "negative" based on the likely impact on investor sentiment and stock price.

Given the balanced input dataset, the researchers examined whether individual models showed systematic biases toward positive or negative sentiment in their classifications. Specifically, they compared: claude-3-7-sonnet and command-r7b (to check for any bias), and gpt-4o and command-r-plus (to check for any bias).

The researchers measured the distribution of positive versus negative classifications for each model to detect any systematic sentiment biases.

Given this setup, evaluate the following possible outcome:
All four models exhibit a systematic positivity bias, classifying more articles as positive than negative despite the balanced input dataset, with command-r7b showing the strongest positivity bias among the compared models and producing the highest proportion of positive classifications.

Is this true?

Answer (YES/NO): NO